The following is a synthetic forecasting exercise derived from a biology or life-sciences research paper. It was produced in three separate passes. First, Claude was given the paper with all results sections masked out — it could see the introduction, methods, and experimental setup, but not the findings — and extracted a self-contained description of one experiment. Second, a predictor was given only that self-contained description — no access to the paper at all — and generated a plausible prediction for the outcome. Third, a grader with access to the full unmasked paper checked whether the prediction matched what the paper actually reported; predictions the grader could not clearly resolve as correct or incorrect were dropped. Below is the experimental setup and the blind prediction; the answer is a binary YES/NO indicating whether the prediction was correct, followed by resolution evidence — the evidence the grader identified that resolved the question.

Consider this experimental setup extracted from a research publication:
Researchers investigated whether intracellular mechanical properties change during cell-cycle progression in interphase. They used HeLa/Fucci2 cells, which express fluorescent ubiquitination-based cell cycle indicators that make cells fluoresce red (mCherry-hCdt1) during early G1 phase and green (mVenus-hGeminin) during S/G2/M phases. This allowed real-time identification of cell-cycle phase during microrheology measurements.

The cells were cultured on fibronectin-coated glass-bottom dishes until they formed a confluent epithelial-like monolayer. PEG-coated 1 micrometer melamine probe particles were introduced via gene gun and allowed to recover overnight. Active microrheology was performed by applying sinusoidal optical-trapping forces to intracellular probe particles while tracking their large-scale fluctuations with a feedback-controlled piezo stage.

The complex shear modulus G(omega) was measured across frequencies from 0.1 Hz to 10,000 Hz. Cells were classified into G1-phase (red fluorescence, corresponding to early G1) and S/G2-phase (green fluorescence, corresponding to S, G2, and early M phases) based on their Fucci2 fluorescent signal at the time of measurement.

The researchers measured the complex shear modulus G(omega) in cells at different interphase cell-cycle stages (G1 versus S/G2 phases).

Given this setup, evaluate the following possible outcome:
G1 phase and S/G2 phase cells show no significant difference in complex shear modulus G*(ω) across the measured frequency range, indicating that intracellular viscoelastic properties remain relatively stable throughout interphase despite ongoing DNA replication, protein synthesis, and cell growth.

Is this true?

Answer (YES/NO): NO